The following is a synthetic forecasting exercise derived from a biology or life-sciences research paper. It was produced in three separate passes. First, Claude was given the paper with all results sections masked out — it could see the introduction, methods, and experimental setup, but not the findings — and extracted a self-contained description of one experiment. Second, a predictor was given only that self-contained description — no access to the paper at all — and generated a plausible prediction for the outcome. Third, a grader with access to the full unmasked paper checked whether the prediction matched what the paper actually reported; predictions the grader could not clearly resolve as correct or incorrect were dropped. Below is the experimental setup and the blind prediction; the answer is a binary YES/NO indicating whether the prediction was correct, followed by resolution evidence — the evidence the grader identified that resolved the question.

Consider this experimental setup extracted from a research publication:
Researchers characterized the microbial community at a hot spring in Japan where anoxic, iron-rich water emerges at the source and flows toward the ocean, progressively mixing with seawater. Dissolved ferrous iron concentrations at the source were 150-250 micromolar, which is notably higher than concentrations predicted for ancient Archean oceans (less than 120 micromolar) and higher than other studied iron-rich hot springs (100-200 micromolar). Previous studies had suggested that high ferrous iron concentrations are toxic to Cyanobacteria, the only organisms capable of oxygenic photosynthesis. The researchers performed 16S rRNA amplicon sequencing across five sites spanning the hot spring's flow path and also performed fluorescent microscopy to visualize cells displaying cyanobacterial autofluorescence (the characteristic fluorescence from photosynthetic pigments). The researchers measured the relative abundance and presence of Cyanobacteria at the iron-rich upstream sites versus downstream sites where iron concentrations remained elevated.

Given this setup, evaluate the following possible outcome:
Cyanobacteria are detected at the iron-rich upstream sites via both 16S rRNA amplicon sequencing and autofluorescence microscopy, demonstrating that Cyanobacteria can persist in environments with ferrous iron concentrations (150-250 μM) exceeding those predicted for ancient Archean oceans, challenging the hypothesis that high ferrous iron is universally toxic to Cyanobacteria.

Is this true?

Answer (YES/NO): NO